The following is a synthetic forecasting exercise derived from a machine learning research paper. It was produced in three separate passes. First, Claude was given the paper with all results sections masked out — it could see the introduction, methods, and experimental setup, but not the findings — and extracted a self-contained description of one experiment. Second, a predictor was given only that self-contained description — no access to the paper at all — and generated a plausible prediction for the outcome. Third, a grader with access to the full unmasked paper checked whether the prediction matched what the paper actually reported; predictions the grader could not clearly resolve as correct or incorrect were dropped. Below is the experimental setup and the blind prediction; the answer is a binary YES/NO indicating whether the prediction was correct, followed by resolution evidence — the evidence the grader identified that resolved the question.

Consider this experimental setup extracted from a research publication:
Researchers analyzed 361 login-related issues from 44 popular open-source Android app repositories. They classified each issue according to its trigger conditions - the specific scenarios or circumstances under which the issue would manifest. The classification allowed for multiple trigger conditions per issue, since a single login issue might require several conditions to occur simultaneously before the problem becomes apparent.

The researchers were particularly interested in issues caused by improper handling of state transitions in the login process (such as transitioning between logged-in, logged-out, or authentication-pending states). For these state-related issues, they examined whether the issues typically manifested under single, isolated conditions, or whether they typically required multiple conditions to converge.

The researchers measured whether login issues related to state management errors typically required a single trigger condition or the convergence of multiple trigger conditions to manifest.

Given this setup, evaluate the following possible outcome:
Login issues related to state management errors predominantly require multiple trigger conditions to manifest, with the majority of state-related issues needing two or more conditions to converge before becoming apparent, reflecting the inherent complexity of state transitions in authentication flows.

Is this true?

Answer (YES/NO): YES